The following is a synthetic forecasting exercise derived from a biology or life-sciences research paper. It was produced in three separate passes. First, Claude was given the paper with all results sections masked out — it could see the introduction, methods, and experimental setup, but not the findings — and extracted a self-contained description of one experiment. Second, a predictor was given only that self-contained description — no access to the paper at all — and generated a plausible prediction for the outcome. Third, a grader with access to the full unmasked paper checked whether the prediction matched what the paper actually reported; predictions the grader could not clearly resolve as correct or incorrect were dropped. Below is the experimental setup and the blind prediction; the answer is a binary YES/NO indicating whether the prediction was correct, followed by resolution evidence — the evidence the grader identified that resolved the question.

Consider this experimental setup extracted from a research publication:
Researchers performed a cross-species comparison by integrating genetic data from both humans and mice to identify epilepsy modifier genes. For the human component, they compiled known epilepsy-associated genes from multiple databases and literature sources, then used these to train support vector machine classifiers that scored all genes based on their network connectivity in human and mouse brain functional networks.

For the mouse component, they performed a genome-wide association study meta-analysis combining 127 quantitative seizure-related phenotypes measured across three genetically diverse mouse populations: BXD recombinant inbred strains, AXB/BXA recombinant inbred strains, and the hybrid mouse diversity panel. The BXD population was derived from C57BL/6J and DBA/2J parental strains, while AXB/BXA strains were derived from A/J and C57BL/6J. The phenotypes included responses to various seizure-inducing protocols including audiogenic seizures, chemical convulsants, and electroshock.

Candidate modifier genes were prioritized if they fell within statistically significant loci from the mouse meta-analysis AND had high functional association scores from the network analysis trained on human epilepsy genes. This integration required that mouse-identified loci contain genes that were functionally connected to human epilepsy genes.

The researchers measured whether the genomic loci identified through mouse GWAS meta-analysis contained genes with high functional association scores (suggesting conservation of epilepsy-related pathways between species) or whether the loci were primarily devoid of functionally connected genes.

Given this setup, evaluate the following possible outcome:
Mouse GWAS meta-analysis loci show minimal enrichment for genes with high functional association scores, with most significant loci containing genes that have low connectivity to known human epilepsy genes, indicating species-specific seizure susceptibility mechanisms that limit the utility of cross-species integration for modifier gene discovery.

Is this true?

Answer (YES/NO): NO